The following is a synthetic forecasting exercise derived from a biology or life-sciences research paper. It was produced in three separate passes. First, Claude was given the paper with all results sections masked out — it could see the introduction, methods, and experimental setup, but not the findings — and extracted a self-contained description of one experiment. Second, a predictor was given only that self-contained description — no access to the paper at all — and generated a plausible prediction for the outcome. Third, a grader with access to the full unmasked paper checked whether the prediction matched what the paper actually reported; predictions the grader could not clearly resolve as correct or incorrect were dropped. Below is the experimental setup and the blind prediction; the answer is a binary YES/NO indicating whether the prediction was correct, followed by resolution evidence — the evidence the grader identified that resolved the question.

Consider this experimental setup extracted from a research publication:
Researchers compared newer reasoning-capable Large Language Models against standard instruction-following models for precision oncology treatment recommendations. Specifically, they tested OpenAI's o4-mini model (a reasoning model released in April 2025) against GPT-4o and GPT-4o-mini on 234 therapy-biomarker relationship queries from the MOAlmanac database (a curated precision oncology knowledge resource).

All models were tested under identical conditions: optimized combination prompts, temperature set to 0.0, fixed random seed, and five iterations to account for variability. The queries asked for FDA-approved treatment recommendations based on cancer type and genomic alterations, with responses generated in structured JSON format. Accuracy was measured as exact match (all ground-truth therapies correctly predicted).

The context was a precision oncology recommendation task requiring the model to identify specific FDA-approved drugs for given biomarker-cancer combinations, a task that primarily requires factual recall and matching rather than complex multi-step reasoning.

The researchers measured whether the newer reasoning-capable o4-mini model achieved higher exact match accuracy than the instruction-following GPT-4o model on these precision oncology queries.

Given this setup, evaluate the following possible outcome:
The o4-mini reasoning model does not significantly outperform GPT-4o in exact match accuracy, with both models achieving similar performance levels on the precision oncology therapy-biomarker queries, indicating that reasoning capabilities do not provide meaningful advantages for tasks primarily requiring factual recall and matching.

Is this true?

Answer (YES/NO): YES